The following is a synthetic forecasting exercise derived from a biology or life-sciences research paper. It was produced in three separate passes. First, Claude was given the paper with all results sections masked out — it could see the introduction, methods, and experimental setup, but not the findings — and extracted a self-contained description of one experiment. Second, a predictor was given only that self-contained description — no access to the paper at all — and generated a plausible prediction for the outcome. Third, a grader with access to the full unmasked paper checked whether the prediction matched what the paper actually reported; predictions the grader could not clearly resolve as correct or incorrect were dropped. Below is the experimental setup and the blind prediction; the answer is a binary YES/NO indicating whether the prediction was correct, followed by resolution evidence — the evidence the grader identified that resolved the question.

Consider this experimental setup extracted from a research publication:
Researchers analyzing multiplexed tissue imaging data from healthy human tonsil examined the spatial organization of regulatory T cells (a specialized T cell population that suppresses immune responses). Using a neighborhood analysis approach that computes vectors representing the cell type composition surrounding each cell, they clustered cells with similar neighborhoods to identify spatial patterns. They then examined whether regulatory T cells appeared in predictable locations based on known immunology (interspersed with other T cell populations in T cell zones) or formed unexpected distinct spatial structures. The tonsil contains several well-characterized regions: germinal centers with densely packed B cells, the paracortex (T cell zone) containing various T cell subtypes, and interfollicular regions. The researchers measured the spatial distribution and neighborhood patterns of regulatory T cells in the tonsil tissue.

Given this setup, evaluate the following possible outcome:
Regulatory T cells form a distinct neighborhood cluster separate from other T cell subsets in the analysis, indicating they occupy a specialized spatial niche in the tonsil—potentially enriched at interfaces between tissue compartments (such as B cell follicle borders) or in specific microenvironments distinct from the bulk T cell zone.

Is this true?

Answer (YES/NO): NO